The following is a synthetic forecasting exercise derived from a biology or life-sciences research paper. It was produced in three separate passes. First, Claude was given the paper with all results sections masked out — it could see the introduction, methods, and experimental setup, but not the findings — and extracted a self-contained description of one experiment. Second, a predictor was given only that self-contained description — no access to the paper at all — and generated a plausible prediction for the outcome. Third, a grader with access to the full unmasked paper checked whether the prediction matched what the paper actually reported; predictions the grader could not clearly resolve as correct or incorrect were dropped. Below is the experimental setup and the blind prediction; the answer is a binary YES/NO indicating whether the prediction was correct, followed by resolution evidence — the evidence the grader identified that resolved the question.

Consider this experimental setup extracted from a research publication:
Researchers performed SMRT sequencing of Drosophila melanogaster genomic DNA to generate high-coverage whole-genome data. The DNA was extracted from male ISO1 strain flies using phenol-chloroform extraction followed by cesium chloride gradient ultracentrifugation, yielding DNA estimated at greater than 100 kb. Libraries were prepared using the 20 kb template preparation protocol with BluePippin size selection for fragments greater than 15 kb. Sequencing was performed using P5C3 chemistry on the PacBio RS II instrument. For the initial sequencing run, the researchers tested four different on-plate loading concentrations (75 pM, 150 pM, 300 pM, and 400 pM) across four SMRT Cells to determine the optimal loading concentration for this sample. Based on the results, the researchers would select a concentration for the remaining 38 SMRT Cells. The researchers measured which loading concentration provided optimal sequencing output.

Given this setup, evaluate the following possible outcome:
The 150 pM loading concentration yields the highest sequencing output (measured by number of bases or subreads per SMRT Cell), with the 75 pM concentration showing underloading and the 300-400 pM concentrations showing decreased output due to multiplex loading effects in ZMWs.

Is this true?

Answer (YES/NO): NO